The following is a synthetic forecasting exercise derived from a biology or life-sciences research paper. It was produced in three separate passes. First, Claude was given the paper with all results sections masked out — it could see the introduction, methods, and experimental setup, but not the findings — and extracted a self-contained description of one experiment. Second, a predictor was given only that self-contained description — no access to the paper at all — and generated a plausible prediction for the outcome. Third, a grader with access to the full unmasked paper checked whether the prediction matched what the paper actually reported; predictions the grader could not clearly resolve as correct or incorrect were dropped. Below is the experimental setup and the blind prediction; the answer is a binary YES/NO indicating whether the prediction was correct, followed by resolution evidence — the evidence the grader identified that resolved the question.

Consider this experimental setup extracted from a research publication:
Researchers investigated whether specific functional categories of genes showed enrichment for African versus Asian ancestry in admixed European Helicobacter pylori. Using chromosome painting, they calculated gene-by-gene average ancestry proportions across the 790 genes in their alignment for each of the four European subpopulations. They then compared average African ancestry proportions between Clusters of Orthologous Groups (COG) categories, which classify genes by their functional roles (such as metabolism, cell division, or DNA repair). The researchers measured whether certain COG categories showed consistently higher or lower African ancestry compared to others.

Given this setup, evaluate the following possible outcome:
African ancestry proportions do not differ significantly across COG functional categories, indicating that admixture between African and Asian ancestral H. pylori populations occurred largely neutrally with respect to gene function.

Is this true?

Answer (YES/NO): YES